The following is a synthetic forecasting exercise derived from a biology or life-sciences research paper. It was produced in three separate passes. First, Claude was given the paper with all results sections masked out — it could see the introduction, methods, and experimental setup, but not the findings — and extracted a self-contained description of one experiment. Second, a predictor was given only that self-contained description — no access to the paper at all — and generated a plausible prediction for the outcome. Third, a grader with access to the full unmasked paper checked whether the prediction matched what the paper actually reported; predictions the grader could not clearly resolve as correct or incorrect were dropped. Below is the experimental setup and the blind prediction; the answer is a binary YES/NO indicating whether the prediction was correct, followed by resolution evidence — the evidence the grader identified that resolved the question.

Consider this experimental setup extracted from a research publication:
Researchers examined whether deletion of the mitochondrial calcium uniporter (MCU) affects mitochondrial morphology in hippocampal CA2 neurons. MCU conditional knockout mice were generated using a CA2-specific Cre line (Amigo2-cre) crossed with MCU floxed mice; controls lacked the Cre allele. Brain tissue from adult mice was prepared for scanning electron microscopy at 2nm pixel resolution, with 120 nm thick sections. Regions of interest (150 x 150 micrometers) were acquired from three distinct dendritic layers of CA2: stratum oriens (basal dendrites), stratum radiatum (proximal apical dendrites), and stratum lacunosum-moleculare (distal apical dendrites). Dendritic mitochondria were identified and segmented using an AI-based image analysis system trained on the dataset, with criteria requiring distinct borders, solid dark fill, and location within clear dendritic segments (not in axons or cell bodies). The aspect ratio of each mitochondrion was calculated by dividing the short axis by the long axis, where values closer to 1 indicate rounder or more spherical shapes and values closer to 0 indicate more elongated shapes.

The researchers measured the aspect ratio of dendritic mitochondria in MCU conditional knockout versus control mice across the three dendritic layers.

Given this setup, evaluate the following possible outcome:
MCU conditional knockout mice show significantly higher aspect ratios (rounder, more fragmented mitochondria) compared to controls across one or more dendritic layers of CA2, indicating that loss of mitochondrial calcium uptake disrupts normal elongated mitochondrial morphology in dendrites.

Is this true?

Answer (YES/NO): NO